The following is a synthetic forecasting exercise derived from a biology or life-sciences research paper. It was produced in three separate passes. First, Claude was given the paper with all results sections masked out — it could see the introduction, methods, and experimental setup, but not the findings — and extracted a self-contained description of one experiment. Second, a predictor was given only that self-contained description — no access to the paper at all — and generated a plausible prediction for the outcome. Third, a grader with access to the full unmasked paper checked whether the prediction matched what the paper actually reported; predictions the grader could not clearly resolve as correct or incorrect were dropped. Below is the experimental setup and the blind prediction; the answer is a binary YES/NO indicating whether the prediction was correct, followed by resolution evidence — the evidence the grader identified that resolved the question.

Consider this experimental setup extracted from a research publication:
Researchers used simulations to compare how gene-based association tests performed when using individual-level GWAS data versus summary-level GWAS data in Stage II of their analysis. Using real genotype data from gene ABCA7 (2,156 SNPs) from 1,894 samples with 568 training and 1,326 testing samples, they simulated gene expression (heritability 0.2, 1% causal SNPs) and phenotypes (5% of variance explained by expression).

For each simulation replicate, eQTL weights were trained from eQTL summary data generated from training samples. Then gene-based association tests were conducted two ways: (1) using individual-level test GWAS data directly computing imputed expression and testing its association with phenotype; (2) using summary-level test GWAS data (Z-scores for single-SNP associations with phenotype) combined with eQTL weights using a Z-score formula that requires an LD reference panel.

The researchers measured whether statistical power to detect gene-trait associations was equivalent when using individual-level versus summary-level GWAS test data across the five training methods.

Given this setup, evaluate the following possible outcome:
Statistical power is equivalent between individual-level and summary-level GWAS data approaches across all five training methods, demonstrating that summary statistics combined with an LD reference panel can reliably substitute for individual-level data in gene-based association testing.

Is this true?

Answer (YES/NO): YES